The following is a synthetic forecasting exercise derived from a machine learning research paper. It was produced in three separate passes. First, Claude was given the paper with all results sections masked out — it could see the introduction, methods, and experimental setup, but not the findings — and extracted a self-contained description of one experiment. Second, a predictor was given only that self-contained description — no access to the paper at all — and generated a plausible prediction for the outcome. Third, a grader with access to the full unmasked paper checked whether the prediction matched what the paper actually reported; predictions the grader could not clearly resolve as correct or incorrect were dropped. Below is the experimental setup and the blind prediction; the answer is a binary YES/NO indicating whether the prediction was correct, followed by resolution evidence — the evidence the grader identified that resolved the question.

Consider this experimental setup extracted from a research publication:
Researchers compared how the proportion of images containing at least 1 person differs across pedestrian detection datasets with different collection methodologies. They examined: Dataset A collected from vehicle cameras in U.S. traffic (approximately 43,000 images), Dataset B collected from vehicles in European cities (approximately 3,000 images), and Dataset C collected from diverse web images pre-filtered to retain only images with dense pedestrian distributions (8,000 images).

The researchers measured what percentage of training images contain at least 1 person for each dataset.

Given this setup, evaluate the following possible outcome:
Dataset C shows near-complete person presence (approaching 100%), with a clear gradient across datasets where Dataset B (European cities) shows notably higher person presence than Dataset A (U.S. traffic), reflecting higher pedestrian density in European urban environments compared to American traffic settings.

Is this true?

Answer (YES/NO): YES